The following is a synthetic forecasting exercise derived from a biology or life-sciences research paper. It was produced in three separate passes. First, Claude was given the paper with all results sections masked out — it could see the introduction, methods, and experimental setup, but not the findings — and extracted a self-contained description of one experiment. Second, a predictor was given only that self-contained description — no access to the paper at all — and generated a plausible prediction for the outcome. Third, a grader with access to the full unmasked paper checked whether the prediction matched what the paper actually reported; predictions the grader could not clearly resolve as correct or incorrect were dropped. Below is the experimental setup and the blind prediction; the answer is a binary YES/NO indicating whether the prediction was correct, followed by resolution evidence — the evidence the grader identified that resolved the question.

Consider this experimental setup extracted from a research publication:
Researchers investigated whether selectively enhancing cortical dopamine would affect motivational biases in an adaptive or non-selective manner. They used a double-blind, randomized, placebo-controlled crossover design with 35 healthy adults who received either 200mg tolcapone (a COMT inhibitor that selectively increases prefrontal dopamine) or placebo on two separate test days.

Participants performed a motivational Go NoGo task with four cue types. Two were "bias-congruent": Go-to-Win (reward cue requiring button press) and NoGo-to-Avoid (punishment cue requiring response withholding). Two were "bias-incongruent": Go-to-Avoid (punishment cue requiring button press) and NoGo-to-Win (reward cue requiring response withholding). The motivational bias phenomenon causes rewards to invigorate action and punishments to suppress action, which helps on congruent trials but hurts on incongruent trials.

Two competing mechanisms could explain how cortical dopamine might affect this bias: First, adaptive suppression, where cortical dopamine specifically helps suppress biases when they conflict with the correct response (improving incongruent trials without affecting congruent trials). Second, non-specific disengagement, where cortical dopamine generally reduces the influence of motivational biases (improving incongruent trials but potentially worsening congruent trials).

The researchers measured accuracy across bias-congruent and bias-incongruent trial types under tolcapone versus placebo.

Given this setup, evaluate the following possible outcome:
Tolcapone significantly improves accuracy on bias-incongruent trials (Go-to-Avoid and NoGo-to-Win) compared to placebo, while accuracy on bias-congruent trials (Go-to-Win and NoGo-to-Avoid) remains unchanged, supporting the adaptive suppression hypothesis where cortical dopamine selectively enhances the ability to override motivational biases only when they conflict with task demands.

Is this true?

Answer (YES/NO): NO